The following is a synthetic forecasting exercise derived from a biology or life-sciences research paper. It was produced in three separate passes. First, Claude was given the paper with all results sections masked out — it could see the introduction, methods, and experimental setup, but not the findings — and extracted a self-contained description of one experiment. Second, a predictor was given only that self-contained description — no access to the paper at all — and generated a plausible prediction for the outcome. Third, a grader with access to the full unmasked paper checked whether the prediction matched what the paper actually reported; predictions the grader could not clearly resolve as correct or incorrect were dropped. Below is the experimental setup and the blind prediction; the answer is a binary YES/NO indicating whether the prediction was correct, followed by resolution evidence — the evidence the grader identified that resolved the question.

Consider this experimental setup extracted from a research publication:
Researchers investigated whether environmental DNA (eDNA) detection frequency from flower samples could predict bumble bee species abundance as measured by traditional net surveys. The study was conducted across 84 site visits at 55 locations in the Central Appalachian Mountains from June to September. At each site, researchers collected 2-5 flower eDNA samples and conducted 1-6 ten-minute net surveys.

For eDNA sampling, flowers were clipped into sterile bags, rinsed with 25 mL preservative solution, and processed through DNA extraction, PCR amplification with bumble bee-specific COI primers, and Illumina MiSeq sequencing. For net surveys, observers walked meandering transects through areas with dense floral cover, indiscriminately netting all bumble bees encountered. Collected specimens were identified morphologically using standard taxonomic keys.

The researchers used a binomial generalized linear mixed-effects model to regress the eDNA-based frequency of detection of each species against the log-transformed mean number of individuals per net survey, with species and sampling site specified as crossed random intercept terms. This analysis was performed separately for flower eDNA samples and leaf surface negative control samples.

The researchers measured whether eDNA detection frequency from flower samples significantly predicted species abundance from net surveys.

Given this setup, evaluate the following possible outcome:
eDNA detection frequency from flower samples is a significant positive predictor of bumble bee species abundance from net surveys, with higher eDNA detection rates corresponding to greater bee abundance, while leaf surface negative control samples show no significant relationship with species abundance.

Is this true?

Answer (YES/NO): NO